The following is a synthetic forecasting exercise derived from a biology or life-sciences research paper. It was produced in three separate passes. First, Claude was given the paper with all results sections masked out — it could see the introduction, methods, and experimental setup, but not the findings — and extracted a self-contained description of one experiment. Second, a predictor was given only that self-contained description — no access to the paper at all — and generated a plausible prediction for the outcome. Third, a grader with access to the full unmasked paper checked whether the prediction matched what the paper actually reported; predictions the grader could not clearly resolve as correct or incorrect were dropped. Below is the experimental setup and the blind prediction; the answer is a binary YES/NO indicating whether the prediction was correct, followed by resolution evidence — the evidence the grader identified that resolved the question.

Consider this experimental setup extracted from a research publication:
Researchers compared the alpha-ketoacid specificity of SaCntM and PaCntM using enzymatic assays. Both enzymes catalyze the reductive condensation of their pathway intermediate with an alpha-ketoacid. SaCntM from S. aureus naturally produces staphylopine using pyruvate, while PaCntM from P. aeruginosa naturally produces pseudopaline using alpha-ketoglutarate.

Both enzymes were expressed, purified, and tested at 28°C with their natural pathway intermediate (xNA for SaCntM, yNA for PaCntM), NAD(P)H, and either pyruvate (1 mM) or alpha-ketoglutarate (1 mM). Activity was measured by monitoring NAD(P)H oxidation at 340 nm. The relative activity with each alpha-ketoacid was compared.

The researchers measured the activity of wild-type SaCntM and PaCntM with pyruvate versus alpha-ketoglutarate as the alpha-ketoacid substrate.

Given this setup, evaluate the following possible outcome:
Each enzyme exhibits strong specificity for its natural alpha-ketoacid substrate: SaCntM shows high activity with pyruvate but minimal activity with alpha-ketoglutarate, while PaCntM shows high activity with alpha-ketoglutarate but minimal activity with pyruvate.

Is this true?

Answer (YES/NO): YES